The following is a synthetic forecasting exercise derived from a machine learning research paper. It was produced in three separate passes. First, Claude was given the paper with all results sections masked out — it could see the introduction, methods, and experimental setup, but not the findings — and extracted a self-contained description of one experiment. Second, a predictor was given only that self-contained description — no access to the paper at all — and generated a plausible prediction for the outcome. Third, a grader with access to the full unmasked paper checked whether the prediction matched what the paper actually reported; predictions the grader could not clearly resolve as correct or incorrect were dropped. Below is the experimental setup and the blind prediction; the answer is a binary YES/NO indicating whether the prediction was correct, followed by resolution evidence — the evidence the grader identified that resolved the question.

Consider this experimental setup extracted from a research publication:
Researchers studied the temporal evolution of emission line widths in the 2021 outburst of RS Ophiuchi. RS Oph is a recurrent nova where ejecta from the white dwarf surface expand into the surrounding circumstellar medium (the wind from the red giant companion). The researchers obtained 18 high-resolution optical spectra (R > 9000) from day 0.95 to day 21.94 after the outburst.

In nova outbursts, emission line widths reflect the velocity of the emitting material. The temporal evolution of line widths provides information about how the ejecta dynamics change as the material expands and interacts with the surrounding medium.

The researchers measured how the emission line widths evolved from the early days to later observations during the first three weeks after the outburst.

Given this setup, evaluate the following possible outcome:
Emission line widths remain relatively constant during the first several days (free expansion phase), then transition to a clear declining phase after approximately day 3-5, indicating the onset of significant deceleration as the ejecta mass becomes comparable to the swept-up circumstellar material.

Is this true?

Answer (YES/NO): YES